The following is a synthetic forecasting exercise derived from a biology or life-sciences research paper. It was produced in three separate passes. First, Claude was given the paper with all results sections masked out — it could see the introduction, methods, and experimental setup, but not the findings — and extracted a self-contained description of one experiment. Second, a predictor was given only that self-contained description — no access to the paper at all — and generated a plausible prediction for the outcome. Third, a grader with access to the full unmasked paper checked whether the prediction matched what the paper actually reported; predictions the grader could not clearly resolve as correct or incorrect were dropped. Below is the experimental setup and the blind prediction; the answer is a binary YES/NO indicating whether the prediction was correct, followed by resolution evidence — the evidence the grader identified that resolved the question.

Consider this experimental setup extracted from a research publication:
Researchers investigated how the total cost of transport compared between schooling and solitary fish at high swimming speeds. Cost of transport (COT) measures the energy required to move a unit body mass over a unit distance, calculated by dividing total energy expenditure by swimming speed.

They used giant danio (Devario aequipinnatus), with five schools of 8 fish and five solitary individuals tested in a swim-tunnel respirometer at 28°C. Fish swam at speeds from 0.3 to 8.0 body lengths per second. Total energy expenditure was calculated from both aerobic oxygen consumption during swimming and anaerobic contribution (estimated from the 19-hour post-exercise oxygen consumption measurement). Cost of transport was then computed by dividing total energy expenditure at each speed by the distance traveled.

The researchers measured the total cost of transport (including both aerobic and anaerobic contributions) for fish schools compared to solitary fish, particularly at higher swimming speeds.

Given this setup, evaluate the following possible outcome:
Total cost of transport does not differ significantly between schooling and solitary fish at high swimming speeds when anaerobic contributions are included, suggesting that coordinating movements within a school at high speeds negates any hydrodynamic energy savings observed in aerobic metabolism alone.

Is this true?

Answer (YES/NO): NO